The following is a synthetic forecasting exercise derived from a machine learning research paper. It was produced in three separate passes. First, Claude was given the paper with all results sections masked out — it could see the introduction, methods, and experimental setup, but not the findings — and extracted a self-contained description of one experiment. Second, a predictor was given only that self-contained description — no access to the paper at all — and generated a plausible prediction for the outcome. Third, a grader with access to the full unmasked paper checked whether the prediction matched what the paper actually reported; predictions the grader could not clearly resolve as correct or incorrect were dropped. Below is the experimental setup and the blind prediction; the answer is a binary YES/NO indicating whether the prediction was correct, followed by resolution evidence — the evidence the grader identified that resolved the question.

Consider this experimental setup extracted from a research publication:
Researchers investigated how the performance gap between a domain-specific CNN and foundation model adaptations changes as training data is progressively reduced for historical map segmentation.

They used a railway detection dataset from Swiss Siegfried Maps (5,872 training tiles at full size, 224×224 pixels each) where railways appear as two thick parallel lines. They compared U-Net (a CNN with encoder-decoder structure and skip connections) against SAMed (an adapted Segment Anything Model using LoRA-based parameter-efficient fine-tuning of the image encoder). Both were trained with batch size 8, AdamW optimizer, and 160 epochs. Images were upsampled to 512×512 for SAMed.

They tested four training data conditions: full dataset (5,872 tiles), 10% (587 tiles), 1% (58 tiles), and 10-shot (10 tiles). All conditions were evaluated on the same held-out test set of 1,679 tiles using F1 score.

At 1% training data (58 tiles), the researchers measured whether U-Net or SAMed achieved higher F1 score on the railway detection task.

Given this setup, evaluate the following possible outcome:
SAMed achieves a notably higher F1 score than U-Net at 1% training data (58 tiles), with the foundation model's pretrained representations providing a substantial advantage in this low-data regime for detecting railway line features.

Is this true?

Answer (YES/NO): NO